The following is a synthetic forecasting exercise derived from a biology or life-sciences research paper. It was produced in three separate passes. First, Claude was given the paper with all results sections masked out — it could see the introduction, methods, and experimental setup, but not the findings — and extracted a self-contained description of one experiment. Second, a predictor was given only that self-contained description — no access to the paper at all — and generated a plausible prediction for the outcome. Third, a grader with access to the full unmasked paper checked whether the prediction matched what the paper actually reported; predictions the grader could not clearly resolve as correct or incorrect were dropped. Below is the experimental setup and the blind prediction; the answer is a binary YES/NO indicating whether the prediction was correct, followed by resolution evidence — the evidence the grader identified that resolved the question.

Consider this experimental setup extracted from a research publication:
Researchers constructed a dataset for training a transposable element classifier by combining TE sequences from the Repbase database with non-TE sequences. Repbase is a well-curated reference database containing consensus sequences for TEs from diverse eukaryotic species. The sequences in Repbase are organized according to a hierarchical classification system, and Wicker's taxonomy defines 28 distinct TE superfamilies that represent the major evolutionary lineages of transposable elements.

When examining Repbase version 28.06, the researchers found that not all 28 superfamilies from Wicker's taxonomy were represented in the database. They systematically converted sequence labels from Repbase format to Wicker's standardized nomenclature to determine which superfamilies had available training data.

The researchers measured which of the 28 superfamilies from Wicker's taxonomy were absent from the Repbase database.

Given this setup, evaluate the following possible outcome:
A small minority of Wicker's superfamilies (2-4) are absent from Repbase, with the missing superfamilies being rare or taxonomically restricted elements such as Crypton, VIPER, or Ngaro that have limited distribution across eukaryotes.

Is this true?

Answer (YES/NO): YES